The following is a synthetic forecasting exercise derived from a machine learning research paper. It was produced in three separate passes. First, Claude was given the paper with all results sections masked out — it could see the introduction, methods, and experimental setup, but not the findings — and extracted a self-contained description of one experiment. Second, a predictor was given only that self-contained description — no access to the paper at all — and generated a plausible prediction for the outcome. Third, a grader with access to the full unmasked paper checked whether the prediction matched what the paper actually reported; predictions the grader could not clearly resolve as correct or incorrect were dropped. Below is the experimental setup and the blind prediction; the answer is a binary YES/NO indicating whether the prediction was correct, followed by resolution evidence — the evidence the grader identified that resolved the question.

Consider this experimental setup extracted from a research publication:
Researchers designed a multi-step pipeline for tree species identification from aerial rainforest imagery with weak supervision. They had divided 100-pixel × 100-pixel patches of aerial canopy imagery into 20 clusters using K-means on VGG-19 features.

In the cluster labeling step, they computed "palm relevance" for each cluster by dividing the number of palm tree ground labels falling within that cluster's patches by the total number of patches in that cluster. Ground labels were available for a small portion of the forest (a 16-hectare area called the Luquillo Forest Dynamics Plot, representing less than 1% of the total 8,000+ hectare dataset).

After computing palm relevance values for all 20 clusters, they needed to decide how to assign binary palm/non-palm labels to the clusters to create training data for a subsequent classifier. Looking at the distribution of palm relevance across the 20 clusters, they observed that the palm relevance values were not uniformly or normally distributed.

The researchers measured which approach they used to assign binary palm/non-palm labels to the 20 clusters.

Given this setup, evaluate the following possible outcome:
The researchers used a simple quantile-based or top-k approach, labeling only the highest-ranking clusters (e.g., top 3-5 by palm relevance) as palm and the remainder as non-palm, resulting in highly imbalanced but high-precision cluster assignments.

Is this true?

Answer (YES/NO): NO